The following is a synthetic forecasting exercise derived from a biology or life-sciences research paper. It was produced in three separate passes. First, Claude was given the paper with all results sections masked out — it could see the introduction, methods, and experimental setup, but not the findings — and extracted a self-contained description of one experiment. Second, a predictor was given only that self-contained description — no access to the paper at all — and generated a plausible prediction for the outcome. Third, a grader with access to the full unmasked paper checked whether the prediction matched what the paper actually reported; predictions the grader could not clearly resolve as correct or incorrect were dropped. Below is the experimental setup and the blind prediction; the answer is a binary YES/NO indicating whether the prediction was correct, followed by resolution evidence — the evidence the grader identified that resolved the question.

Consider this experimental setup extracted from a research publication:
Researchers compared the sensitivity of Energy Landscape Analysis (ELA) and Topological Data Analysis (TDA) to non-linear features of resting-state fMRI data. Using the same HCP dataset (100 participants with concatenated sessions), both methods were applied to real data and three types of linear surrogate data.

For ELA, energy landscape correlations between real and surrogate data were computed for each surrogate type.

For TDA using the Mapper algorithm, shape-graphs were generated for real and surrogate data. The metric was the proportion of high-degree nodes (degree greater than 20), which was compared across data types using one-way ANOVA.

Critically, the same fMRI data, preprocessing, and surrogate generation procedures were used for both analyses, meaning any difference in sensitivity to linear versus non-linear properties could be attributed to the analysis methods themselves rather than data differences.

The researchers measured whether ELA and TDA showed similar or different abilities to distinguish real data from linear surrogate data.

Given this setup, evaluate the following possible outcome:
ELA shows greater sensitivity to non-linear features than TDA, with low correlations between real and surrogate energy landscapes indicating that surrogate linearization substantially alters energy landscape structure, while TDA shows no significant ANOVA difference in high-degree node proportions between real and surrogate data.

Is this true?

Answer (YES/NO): NO